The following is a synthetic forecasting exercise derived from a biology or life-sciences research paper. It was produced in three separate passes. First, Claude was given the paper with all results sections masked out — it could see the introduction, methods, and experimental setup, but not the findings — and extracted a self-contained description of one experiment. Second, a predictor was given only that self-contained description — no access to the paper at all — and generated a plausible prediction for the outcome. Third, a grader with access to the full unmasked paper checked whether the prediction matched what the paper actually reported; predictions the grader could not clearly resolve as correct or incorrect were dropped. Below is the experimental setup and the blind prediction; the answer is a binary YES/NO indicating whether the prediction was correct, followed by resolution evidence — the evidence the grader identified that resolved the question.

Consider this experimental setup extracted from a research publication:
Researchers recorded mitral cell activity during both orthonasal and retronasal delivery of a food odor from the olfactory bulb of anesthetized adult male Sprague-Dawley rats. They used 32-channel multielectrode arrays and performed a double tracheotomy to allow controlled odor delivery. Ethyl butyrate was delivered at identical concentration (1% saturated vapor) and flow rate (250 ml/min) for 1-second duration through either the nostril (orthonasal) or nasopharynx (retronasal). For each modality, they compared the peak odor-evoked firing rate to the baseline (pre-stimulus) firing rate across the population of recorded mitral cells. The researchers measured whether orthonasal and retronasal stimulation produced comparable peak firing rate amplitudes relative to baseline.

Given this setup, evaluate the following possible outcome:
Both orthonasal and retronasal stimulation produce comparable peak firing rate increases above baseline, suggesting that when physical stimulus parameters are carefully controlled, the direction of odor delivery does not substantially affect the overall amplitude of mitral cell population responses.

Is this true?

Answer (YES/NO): NO